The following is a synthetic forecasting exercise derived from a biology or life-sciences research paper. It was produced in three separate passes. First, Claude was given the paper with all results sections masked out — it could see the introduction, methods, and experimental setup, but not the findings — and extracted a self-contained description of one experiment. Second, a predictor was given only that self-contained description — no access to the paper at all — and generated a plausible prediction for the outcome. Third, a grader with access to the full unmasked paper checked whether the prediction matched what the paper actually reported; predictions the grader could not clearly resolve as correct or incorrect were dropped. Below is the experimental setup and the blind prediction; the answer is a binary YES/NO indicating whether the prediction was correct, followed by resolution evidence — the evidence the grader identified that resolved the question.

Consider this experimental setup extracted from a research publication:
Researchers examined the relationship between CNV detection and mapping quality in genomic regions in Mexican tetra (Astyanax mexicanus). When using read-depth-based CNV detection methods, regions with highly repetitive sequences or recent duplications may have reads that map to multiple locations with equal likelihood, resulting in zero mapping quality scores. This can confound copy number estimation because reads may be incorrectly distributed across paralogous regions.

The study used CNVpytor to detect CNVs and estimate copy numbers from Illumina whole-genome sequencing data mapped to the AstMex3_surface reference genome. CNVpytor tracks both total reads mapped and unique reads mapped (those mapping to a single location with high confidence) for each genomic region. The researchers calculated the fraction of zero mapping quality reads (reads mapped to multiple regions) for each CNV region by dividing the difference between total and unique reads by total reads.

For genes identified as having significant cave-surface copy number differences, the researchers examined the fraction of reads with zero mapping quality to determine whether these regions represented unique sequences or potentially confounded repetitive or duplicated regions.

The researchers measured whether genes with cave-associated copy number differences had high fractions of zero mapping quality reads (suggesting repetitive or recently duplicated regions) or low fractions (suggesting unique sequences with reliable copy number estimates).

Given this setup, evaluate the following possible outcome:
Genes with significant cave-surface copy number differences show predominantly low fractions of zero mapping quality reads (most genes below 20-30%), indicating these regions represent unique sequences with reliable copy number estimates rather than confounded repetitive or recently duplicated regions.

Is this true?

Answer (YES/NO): YES